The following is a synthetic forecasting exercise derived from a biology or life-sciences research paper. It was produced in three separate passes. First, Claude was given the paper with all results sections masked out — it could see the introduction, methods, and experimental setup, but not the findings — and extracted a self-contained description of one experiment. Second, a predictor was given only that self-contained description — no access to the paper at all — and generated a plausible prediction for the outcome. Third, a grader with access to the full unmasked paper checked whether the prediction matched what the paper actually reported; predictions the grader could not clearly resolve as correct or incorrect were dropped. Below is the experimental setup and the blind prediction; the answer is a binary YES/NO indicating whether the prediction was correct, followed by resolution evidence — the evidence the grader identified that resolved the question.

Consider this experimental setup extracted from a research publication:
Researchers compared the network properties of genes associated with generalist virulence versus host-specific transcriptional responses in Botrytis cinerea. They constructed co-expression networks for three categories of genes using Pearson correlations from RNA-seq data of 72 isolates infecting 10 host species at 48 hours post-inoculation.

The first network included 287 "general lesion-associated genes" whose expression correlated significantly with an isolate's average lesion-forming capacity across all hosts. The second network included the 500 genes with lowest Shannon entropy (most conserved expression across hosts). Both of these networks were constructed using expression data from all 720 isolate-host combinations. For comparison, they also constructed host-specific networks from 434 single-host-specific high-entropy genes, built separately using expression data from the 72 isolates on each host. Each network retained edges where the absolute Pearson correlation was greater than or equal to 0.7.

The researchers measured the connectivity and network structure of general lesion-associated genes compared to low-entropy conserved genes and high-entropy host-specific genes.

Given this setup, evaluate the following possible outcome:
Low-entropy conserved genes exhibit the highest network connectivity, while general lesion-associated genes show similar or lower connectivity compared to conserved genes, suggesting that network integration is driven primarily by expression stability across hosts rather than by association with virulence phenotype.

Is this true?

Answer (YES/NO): NO